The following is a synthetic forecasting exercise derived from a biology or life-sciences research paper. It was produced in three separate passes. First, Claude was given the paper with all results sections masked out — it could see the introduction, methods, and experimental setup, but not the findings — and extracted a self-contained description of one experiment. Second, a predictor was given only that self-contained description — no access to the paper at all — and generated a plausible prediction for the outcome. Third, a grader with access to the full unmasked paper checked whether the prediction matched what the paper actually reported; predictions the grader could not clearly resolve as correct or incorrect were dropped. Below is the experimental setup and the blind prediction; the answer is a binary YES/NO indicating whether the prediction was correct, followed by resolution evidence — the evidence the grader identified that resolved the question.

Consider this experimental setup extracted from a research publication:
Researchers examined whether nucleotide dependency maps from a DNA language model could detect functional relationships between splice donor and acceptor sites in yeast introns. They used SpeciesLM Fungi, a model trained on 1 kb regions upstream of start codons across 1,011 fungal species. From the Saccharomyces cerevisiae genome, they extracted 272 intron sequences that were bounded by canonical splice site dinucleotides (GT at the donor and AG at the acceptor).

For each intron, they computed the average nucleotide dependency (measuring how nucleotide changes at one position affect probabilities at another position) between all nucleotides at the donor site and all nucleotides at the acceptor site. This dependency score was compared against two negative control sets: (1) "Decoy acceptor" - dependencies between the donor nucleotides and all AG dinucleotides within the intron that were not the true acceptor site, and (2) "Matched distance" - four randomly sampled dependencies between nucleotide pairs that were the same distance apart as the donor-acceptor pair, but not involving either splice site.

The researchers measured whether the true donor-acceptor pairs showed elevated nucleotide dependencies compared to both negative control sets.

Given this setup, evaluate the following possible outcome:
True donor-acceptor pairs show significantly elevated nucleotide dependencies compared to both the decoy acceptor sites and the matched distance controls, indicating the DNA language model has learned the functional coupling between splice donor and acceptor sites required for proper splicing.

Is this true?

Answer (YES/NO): YES